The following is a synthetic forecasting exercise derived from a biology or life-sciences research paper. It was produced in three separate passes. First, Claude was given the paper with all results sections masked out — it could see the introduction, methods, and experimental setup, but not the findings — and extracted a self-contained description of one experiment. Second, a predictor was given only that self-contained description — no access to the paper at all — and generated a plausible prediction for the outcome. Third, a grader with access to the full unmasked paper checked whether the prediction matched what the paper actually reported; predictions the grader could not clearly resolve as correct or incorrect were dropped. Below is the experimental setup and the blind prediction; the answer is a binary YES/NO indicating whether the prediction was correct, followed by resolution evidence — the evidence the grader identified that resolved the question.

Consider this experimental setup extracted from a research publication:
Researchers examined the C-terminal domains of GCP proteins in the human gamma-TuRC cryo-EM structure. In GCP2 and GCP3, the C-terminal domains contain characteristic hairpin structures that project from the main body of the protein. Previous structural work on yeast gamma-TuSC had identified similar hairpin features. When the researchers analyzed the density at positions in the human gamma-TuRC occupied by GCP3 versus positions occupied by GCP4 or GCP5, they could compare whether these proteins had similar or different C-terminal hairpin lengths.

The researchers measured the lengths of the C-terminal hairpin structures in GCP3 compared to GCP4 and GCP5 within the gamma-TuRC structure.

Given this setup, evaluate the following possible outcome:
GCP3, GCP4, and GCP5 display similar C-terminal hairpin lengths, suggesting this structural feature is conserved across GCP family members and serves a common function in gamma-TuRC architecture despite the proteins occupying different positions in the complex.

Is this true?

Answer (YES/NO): NO